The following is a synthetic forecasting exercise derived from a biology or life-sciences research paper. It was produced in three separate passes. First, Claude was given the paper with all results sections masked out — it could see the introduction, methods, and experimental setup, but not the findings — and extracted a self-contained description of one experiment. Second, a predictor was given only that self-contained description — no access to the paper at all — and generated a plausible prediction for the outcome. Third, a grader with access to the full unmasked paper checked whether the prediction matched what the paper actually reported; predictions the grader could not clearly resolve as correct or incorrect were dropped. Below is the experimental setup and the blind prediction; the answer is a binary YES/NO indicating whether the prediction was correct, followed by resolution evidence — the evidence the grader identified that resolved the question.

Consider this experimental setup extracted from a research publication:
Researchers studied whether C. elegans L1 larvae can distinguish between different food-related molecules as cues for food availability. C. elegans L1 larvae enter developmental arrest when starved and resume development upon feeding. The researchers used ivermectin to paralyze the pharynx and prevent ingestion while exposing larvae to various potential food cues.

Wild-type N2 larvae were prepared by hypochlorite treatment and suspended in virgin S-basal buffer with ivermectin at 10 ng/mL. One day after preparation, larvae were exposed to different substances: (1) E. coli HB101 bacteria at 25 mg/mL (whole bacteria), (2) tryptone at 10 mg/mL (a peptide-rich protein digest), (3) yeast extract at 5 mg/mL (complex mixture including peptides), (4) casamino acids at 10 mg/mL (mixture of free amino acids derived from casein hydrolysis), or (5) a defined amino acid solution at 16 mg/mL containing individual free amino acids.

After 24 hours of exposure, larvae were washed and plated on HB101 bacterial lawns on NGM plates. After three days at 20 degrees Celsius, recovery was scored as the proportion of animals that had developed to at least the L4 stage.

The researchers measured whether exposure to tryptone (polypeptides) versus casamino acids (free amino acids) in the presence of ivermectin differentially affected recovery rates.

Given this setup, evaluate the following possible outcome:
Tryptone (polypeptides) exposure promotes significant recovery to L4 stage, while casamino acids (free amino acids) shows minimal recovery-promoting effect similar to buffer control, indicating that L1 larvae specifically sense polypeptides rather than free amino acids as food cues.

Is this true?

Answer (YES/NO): NO